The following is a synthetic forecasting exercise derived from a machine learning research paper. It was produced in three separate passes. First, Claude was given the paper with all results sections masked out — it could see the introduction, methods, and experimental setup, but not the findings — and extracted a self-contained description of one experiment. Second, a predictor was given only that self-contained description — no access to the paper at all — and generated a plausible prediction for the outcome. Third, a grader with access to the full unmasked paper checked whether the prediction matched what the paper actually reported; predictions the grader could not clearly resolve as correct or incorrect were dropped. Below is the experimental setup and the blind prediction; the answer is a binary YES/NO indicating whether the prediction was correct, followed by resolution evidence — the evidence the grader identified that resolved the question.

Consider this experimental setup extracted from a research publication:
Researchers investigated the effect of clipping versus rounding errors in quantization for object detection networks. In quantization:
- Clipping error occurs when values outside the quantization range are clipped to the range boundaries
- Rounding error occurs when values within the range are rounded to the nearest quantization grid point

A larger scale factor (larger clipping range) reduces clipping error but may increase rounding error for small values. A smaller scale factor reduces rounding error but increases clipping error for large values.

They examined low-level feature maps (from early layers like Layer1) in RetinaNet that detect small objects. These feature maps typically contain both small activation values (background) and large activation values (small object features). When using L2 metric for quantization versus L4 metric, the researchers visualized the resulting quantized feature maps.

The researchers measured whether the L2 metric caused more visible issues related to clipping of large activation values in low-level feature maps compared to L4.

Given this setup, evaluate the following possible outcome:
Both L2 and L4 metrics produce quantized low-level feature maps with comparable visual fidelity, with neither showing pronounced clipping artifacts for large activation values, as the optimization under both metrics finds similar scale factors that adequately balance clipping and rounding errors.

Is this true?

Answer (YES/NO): NO